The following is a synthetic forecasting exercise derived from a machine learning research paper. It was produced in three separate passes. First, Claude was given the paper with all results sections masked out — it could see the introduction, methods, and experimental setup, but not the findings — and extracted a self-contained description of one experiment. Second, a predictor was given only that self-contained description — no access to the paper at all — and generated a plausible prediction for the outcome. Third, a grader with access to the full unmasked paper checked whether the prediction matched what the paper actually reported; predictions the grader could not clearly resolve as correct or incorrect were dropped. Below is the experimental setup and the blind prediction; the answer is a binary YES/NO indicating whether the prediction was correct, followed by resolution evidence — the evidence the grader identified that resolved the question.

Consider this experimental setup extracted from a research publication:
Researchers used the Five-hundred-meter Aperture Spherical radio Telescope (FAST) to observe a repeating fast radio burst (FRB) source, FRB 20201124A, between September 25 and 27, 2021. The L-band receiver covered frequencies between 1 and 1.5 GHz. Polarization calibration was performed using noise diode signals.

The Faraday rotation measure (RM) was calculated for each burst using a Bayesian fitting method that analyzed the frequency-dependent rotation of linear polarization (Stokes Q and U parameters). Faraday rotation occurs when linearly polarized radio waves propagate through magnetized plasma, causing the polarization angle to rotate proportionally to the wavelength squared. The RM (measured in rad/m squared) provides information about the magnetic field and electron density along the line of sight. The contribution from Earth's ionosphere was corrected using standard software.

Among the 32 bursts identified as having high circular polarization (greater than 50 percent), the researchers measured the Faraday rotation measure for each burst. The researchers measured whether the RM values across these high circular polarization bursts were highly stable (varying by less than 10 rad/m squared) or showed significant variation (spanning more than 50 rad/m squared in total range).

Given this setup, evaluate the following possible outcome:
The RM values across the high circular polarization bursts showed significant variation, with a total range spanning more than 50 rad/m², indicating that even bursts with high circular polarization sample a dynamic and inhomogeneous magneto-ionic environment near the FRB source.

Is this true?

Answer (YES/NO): YES